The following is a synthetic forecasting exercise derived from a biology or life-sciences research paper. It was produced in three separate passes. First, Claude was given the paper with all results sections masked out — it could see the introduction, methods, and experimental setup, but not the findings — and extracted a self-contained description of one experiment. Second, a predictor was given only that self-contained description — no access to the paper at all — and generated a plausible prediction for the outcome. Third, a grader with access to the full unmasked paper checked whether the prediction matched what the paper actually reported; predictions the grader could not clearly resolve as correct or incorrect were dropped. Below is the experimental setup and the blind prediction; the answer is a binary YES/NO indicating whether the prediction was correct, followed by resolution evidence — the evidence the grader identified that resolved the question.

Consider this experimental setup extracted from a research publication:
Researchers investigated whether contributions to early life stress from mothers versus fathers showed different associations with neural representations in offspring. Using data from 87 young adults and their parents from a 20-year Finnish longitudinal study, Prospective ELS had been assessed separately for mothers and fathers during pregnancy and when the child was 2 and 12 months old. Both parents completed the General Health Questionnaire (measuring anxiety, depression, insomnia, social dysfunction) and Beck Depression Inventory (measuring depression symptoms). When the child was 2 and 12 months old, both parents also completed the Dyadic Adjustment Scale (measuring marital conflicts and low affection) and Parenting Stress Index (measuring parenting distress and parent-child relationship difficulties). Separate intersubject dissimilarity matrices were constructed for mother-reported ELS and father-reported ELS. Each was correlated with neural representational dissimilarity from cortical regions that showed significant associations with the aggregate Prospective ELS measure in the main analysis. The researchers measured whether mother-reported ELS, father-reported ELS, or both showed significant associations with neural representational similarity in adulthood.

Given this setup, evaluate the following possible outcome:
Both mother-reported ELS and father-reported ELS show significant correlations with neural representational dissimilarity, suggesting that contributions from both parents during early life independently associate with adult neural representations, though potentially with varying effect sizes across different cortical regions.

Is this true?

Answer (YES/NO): NO